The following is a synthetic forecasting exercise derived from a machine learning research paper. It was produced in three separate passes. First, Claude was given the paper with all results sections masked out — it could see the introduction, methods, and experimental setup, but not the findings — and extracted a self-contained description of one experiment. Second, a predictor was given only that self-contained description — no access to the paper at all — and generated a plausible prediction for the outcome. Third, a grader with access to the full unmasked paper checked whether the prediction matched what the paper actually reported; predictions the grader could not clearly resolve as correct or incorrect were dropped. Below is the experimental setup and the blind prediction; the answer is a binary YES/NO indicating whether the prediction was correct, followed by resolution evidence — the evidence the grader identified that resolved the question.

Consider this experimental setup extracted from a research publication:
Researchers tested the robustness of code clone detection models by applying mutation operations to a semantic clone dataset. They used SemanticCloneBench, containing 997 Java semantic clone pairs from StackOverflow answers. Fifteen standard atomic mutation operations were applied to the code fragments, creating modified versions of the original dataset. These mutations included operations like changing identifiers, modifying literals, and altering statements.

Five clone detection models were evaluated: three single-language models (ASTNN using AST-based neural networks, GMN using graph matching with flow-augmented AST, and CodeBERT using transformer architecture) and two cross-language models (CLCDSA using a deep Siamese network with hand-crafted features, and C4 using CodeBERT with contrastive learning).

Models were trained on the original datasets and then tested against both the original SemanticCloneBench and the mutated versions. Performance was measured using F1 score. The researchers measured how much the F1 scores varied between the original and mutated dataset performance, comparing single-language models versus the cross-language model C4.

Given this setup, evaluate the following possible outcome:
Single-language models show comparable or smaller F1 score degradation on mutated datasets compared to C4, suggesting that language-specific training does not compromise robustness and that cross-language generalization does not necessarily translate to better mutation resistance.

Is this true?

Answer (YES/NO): NO